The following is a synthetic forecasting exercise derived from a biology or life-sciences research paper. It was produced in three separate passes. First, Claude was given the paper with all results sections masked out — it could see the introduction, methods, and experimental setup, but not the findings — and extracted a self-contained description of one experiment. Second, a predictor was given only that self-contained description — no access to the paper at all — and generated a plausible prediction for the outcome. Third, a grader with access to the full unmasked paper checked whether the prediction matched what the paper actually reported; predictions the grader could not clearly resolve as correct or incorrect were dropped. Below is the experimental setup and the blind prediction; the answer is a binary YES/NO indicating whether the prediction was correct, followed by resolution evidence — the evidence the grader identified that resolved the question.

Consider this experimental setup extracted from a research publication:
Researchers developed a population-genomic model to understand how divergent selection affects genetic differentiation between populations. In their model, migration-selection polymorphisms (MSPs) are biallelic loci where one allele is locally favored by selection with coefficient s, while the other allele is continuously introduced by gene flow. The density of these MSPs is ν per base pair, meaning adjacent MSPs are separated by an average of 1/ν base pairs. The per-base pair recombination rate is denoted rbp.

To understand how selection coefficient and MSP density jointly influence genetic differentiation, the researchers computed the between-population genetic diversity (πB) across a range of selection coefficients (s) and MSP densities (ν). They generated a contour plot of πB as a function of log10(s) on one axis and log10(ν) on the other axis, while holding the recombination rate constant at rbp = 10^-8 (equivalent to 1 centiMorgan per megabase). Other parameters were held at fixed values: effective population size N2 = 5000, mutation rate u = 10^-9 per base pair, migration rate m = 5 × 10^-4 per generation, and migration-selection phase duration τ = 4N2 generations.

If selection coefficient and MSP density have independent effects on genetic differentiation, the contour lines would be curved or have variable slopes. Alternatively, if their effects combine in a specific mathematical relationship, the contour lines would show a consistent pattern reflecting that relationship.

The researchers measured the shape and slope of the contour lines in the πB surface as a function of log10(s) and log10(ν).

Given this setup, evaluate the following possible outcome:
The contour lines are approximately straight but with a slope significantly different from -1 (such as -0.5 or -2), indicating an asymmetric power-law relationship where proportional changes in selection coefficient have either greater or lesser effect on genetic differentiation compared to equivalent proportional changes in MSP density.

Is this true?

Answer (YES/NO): NO